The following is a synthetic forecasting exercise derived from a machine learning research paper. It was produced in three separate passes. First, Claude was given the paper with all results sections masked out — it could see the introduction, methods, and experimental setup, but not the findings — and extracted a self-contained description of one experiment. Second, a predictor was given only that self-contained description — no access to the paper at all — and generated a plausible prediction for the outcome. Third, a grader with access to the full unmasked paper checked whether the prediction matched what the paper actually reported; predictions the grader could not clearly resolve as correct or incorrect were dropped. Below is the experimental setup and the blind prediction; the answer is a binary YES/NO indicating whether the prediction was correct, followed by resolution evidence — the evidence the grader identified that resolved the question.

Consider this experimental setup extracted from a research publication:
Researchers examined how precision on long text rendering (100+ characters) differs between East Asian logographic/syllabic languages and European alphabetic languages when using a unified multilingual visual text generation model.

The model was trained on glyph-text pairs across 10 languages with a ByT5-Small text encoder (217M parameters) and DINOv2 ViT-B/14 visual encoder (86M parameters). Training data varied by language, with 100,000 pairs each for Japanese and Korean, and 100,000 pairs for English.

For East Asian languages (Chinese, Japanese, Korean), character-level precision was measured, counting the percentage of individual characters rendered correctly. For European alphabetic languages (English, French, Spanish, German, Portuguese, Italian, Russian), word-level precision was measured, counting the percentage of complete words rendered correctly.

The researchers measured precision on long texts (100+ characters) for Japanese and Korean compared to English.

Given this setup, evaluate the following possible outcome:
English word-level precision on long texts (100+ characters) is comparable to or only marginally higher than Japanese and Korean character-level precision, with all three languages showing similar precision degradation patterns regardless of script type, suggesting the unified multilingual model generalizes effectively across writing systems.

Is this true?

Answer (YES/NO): NO